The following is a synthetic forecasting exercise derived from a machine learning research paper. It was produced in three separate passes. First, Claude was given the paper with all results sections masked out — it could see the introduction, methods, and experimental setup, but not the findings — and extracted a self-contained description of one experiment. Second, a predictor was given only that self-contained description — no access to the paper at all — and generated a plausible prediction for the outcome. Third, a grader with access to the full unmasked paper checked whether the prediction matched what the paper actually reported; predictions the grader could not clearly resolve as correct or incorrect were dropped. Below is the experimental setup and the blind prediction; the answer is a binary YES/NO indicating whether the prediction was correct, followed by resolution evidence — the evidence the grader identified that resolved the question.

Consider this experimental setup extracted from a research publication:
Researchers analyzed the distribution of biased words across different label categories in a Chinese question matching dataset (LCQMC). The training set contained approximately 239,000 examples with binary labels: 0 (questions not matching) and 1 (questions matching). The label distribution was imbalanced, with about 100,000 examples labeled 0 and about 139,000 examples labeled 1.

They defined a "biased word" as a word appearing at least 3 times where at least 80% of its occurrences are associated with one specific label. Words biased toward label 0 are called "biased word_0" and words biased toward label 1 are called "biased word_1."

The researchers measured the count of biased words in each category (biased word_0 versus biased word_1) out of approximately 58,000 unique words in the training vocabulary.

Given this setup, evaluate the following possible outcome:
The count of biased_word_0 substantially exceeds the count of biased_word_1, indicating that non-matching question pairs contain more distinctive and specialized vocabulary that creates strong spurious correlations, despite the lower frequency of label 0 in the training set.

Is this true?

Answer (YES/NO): YES